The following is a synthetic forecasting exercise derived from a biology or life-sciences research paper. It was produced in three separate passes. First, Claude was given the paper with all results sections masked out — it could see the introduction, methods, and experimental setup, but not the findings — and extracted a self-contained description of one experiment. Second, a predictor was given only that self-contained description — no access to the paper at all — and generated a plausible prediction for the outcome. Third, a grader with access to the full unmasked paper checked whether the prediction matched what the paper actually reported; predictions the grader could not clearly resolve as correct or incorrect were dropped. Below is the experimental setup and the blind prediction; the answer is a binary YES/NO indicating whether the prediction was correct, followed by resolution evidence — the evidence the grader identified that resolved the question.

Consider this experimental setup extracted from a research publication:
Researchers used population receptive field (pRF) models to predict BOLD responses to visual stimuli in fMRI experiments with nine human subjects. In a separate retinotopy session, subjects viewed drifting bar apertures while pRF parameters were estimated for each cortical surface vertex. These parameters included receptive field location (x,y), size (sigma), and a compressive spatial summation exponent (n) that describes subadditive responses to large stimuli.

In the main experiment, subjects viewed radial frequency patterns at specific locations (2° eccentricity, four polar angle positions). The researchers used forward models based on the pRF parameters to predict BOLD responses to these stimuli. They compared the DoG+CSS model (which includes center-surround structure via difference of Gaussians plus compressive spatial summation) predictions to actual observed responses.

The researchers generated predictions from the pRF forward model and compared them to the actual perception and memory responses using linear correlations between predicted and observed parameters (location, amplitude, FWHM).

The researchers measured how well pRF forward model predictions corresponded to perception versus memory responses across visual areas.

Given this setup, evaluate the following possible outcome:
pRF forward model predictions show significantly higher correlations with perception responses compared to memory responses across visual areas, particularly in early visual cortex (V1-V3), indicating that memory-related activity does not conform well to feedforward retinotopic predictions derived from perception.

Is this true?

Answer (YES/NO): YES